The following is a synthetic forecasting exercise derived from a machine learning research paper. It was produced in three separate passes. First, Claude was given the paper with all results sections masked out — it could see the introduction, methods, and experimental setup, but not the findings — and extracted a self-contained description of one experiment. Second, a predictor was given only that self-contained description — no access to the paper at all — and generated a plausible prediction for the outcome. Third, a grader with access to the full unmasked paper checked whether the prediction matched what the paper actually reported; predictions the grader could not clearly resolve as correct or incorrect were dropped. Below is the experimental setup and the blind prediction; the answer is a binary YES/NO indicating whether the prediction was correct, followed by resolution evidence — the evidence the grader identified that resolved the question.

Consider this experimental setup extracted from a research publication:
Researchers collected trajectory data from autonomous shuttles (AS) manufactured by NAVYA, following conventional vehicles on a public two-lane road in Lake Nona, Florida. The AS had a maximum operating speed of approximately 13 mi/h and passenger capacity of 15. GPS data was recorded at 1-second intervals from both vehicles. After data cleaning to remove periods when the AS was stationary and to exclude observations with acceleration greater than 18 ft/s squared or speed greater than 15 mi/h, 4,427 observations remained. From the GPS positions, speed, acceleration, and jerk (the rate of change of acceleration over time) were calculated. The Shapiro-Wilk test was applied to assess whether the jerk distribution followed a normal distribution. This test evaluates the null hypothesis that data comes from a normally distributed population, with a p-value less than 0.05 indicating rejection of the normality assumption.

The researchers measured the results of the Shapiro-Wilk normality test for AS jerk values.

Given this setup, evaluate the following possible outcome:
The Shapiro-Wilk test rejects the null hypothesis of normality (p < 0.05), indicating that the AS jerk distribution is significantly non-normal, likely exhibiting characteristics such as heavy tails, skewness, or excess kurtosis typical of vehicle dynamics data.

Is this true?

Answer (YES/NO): YES